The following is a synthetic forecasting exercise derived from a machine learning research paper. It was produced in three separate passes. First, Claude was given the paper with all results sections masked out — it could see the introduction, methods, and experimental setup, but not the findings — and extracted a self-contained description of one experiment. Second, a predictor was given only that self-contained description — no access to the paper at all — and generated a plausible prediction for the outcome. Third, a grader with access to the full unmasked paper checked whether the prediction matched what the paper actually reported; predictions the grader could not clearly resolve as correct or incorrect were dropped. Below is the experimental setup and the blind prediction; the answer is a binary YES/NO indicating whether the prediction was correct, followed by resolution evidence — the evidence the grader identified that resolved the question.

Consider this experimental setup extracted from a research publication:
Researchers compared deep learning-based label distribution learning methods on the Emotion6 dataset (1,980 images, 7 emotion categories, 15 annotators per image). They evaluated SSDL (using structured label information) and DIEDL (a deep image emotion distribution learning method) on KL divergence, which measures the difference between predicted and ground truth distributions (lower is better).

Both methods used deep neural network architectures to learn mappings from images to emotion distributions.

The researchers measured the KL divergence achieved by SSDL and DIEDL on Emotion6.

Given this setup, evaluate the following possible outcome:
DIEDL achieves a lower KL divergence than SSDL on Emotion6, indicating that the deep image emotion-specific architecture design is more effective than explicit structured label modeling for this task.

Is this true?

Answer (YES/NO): NO